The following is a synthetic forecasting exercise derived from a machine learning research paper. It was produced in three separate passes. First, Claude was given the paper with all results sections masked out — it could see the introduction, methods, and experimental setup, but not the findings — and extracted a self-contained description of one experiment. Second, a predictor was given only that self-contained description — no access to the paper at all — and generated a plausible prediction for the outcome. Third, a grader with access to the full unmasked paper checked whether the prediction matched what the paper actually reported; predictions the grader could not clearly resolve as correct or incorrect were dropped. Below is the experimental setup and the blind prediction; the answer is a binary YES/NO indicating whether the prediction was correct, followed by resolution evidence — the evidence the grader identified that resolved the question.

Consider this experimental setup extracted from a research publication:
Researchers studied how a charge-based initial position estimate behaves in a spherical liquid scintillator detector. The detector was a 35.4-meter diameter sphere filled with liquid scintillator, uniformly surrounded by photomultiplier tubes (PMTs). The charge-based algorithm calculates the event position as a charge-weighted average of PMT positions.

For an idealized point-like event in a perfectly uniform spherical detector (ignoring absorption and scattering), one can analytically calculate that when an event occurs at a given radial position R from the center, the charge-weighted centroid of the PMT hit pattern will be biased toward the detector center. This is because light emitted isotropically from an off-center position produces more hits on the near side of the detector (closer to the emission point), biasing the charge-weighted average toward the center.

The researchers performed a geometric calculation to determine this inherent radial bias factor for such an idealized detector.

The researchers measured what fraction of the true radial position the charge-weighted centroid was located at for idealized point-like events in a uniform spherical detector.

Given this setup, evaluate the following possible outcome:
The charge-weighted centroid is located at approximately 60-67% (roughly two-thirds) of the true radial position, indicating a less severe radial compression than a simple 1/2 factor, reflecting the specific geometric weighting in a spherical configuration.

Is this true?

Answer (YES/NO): YES